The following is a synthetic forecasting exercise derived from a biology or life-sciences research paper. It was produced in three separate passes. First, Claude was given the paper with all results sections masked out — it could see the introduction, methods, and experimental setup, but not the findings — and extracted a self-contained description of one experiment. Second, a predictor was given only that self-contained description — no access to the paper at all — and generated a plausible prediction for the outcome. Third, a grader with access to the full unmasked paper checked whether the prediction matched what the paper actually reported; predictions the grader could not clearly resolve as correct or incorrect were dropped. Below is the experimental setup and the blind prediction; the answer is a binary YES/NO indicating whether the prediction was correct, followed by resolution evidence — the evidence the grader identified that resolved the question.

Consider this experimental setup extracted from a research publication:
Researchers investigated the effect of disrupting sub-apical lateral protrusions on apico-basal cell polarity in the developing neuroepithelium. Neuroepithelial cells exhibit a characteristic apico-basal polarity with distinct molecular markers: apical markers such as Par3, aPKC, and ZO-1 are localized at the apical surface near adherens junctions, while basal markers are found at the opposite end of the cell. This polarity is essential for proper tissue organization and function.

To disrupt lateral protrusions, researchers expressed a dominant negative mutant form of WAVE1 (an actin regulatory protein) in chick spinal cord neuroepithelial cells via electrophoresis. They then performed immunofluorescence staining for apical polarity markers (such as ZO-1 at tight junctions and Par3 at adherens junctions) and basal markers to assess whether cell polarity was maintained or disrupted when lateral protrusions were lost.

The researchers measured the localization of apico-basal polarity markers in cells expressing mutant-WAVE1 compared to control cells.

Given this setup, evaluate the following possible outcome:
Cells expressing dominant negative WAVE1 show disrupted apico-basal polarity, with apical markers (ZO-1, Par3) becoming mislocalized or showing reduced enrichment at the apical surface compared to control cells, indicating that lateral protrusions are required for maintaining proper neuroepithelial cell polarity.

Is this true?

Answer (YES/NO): NO